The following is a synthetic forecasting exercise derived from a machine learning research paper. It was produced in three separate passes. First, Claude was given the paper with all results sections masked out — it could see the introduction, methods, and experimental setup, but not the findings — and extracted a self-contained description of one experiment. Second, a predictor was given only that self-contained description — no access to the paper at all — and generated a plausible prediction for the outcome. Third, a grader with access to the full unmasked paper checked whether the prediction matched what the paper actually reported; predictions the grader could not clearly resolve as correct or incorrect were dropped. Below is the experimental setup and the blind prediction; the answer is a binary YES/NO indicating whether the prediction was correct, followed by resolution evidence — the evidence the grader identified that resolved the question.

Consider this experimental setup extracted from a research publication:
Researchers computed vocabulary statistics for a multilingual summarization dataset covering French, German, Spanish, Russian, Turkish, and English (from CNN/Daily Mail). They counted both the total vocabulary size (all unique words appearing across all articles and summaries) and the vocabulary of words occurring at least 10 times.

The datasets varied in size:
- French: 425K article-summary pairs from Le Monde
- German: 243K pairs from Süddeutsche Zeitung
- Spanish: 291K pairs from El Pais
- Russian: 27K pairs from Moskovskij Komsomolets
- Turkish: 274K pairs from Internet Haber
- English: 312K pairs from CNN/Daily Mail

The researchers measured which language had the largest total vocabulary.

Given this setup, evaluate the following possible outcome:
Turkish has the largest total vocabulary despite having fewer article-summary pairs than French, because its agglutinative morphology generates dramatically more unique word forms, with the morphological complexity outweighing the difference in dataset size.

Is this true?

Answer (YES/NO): NO